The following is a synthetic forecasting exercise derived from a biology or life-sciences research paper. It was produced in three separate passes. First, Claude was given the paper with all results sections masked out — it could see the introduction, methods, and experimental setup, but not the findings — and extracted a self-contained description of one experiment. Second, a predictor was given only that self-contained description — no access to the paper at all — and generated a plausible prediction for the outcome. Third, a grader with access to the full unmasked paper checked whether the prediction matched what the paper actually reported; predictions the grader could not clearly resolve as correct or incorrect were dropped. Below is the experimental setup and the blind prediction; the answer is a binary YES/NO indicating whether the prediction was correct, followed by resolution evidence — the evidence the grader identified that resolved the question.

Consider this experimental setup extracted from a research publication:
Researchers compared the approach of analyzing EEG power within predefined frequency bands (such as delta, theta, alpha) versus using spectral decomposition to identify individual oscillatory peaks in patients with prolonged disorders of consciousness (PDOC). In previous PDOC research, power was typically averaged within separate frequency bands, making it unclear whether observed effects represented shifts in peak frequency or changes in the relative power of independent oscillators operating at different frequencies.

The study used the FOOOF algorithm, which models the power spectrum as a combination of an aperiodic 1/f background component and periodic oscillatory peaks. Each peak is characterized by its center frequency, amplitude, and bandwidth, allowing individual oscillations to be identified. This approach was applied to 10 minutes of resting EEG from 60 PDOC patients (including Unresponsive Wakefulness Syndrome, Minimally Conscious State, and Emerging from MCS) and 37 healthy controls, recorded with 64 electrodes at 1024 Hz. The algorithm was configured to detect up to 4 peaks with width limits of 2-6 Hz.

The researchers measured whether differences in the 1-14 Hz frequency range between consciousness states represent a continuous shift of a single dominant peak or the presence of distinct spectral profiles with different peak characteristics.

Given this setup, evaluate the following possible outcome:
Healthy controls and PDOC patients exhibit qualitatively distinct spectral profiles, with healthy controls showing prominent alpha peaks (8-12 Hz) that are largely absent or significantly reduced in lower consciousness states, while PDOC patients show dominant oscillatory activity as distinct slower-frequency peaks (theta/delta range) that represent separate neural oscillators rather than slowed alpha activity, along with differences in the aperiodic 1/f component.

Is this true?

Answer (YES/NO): NO